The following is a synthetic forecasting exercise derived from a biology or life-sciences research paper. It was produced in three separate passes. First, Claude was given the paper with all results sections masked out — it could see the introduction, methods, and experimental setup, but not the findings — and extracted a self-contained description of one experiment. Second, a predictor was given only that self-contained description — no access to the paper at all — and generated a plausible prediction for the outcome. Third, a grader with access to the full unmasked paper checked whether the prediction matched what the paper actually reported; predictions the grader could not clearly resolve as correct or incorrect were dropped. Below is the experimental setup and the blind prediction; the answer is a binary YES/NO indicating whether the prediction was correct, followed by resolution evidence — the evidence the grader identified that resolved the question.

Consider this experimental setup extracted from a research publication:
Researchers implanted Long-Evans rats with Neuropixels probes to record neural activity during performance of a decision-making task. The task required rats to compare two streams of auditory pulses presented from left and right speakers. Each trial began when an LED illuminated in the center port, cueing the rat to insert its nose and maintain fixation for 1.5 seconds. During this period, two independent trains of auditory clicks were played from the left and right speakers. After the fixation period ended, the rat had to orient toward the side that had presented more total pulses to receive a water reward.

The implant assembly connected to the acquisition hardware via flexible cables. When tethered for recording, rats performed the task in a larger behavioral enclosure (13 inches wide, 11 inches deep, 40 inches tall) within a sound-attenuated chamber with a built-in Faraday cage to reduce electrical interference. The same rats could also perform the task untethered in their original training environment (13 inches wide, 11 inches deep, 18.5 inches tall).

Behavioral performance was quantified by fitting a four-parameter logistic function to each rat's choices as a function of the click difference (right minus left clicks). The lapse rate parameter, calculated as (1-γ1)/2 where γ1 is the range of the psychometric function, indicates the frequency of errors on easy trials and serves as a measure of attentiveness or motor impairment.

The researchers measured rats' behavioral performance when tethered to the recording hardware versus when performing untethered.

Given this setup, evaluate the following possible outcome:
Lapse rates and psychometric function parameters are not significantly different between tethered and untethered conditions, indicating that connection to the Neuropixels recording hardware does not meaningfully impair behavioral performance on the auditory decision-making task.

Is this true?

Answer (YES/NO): NO